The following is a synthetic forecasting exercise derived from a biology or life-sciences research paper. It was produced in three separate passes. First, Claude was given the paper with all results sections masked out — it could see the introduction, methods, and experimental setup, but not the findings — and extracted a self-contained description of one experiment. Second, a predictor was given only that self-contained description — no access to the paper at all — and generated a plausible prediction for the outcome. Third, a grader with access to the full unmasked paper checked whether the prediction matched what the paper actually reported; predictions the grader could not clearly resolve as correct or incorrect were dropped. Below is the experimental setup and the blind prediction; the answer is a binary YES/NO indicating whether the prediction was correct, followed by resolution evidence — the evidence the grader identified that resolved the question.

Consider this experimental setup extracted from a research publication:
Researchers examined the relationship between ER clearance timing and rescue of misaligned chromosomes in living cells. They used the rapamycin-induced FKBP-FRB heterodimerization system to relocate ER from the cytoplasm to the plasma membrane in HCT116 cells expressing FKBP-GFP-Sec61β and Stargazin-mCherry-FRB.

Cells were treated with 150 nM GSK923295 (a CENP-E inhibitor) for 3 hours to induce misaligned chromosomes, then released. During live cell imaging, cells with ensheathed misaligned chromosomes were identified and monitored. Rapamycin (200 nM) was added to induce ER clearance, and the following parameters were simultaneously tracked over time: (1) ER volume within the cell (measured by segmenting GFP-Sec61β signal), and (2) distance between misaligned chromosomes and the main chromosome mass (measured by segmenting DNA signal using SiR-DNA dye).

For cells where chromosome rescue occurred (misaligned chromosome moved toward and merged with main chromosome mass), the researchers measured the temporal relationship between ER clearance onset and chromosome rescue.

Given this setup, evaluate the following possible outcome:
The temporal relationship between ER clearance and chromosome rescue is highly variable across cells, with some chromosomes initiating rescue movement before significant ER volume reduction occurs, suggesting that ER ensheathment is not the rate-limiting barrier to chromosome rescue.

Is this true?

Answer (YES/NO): NO